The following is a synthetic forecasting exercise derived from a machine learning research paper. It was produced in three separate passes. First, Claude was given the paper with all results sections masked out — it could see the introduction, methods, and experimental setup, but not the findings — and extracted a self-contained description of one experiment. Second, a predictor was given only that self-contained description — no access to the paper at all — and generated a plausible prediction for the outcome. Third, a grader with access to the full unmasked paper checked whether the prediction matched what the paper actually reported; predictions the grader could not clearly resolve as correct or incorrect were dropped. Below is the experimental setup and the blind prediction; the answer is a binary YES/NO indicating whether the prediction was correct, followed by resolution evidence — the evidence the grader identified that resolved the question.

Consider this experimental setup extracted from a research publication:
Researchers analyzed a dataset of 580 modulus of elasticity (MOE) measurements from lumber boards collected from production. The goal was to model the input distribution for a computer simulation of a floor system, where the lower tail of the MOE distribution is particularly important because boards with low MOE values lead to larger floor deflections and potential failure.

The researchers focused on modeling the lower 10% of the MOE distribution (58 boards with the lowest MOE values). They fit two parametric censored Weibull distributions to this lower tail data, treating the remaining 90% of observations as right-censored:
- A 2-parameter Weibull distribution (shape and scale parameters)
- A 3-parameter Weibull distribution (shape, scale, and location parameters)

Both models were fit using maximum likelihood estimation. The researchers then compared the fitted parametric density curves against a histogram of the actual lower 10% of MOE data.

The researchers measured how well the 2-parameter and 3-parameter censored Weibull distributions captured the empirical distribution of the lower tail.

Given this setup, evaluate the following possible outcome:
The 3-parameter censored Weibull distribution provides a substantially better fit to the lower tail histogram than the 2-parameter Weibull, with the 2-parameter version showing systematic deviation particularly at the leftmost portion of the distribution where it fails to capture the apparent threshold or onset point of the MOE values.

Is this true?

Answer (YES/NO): NO